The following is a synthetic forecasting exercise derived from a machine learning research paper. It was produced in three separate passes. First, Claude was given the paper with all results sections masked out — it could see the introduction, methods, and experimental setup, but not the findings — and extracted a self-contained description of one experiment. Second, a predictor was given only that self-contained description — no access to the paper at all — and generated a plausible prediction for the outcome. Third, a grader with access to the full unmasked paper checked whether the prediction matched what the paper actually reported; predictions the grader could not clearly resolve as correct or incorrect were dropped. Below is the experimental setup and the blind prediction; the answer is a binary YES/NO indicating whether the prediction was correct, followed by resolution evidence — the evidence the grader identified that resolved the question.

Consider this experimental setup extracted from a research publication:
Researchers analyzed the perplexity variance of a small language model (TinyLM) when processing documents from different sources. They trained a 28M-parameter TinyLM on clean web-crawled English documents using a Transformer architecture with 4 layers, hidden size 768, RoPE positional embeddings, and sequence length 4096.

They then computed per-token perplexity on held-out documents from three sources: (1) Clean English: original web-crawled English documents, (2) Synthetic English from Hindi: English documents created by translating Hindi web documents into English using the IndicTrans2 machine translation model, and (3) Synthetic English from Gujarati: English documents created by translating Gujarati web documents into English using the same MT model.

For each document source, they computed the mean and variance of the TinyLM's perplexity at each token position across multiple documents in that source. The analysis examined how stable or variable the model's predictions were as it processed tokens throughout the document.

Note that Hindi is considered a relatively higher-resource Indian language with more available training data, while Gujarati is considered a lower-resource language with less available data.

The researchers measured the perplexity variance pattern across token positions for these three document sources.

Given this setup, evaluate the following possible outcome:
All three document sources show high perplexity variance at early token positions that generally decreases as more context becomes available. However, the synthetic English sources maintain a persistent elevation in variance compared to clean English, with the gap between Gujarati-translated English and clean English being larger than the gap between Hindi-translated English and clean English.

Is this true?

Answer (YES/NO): NO